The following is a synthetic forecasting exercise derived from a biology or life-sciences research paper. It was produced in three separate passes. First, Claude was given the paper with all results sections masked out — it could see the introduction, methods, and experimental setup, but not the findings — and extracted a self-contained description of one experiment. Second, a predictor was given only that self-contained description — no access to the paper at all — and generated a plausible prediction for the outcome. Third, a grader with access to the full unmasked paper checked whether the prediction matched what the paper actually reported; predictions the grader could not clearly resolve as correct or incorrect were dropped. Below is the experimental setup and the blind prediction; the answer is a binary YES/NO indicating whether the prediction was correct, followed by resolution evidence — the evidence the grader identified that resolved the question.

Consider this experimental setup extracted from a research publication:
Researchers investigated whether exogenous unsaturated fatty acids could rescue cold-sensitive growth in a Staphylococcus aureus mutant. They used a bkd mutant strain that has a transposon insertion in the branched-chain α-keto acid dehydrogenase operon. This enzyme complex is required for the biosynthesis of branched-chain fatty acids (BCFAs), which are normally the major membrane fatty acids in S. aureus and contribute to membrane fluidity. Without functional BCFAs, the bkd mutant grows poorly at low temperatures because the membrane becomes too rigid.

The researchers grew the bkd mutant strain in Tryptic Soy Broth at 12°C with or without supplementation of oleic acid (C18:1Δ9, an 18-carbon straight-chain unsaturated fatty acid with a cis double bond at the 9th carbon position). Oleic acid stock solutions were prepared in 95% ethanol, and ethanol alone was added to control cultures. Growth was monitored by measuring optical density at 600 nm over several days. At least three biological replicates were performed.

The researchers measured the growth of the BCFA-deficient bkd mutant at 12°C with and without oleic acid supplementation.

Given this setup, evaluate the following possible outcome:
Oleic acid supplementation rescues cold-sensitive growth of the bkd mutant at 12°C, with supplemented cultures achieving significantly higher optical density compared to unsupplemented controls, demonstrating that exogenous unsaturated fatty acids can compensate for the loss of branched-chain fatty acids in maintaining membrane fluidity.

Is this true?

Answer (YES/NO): YES